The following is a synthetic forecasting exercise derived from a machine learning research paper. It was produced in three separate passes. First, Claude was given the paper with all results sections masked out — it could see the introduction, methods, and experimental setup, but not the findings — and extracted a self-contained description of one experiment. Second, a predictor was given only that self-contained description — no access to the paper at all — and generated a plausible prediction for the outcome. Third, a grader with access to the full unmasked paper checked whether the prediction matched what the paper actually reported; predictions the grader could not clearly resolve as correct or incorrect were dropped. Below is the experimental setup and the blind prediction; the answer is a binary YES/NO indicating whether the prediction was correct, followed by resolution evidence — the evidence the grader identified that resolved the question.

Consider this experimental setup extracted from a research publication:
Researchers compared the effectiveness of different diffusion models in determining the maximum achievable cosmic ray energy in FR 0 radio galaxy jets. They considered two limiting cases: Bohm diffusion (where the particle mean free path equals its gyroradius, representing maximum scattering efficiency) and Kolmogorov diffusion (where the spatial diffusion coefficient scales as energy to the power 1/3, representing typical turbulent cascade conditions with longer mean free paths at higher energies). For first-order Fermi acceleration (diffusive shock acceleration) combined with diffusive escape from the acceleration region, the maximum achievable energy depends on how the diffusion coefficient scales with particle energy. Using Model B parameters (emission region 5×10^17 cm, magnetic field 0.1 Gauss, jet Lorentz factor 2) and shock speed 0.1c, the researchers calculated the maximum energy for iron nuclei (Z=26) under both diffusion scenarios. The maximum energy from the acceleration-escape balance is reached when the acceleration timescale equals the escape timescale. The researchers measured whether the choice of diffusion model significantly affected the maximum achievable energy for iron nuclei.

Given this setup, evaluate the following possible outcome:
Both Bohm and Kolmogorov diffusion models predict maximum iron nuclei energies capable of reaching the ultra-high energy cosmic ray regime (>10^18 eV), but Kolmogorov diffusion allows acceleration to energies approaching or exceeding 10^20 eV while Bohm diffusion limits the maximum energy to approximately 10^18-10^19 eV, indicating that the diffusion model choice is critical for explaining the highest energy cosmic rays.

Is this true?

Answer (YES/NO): NO